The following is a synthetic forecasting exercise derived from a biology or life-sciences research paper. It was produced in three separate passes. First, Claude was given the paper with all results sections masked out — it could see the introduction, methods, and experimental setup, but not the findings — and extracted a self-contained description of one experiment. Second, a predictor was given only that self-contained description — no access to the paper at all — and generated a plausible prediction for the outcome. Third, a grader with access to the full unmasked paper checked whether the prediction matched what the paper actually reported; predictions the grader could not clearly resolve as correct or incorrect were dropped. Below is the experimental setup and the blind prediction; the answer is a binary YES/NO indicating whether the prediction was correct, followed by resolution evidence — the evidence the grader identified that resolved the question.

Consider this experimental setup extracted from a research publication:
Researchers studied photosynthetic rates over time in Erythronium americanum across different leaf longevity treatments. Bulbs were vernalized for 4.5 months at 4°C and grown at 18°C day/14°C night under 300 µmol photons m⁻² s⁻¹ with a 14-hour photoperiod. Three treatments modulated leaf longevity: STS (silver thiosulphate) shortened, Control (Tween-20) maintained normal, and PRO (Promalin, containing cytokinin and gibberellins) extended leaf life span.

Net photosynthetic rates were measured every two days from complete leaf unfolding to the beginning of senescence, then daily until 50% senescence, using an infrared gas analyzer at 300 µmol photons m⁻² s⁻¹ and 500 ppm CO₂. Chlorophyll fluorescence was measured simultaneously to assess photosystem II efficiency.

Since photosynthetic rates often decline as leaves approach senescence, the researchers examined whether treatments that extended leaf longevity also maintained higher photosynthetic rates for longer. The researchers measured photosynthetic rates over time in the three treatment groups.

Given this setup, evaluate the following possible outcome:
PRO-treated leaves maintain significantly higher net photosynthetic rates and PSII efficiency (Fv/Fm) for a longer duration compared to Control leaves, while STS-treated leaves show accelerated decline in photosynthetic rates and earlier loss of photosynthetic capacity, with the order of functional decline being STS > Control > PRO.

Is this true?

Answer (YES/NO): NO